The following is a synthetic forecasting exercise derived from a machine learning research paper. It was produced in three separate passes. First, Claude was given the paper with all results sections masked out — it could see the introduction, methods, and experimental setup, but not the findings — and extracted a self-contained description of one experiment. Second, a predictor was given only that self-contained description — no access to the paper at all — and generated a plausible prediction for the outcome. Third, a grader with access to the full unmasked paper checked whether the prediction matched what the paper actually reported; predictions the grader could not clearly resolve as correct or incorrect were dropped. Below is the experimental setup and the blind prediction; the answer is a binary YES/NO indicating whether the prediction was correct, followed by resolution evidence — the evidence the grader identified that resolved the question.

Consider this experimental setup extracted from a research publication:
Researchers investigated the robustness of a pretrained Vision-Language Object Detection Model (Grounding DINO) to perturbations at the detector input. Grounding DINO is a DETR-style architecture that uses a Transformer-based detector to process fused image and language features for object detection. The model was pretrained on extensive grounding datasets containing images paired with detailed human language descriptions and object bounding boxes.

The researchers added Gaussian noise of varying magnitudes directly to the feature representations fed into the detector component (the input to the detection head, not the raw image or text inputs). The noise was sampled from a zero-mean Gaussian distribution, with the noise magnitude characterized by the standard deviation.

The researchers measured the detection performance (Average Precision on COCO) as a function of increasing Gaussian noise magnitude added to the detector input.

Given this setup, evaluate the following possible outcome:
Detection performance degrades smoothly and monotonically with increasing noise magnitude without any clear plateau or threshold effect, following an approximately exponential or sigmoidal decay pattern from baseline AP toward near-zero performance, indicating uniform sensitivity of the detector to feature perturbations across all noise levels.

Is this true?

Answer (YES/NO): NO